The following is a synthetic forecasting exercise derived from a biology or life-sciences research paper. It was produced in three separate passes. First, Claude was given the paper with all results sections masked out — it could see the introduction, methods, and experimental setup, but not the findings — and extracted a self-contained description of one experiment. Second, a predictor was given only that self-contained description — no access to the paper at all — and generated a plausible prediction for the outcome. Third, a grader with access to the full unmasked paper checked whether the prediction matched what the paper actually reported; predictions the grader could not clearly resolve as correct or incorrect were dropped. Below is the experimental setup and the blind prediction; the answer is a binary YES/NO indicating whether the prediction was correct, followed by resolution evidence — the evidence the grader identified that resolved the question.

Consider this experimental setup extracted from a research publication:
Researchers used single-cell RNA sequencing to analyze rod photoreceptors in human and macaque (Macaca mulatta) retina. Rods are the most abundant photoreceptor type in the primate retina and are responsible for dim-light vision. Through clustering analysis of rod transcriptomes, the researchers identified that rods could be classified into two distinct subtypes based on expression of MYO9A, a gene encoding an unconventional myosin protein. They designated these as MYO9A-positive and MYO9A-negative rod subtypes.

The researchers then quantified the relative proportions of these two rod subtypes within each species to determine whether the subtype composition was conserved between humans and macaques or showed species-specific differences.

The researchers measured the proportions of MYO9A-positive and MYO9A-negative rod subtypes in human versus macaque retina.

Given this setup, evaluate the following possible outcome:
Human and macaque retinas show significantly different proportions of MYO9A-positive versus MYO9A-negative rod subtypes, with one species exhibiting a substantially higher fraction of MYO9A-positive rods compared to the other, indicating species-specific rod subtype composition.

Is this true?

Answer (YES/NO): YES